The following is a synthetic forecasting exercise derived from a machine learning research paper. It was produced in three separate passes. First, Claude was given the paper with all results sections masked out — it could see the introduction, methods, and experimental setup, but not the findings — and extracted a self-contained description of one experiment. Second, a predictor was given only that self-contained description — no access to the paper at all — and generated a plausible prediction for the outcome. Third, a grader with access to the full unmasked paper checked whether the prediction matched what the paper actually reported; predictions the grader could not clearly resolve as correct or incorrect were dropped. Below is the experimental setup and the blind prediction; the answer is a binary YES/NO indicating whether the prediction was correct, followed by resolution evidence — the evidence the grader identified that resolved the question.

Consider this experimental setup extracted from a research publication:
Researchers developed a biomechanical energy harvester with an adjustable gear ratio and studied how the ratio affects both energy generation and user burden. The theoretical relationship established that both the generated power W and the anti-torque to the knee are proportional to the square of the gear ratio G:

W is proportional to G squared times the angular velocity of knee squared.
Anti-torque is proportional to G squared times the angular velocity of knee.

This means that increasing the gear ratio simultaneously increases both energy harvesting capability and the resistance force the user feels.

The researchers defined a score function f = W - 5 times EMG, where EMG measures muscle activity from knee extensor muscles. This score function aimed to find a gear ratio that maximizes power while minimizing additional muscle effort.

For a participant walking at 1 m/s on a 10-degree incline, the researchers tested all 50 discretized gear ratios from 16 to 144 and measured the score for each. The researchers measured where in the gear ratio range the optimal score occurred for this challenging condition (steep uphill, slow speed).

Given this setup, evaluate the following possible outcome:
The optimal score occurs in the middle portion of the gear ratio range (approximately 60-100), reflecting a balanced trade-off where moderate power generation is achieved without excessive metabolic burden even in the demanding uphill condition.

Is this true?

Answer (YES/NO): NO